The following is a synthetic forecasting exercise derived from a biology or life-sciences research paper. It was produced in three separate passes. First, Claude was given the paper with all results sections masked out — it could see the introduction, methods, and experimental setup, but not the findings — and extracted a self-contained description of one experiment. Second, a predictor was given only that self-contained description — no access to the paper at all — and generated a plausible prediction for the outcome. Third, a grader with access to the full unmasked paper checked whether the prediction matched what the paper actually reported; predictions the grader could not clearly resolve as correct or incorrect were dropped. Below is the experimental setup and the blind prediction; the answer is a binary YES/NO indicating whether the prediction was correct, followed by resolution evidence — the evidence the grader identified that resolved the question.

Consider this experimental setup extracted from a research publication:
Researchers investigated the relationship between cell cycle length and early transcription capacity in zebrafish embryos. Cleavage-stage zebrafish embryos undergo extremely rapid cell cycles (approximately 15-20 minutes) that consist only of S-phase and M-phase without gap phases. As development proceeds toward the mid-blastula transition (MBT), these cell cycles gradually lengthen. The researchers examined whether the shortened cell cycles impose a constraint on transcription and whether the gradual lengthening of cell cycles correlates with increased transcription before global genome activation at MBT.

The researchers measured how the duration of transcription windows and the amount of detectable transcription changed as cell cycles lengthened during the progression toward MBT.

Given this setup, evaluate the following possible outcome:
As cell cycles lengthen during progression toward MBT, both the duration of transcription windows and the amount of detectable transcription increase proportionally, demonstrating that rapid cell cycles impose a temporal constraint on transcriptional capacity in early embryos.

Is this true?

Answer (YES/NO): YES